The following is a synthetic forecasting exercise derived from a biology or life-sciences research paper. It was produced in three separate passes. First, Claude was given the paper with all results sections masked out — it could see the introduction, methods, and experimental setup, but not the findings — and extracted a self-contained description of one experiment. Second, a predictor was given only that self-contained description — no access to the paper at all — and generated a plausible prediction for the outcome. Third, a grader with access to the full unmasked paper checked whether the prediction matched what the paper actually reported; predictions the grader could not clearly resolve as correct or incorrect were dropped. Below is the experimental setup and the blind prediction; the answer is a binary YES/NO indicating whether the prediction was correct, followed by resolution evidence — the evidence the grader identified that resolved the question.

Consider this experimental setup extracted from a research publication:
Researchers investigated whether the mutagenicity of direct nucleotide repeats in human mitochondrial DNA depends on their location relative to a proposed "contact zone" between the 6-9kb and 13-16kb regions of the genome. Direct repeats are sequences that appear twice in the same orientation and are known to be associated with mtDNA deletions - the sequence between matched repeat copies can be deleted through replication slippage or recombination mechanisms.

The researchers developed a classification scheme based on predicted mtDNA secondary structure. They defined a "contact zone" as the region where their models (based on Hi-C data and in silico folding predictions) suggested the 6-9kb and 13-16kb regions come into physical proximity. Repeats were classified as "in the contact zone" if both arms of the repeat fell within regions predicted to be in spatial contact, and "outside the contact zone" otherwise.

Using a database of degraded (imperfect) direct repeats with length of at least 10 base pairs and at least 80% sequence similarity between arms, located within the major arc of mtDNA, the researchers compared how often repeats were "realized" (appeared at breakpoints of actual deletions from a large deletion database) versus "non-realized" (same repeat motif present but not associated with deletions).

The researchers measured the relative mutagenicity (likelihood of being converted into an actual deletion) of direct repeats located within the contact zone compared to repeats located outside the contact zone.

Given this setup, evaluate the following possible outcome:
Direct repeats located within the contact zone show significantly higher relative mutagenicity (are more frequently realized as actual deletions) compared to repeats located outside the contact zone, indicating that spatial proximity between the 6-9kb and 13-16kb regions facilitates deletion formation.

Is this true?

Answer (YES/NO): YES